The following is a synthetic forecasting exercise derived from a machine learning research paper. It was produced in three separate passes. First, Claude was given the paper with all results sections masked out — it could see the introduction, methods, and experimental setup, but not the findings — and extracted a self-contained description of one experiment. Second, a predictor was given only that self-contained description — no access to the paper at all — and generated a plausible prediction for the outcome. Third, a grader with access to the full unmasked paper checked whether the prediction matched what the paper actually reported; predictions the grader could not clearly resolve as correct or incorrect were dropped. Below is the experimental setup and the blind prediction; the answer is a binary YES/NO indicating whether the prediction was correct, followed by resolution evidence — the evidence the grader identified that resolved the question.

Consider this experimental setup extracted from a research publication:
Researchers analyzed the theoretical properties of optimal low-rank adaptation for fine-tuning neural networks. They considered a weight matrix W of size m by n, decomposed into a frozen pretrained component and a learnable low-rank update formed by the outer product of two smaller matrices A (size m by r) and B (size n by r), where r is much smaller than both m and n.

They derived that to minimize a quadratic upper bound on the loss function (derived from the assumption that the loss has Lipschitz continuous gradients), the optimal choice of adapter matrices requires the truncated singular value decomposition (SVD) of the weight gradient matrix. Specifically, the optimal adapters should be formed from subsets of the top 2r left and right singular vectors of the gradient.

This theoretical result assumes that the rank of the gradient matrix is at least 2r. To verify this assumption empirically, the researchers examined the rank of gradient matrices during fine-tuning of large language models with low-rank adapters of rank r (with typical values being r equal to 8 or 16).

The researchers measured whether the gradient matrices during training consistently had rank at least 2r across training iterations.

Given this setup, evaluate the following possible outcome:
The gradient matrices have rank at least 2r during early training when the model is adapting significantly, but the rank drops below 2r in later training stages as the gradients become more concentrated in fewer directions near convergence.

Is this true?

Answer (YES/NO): NO